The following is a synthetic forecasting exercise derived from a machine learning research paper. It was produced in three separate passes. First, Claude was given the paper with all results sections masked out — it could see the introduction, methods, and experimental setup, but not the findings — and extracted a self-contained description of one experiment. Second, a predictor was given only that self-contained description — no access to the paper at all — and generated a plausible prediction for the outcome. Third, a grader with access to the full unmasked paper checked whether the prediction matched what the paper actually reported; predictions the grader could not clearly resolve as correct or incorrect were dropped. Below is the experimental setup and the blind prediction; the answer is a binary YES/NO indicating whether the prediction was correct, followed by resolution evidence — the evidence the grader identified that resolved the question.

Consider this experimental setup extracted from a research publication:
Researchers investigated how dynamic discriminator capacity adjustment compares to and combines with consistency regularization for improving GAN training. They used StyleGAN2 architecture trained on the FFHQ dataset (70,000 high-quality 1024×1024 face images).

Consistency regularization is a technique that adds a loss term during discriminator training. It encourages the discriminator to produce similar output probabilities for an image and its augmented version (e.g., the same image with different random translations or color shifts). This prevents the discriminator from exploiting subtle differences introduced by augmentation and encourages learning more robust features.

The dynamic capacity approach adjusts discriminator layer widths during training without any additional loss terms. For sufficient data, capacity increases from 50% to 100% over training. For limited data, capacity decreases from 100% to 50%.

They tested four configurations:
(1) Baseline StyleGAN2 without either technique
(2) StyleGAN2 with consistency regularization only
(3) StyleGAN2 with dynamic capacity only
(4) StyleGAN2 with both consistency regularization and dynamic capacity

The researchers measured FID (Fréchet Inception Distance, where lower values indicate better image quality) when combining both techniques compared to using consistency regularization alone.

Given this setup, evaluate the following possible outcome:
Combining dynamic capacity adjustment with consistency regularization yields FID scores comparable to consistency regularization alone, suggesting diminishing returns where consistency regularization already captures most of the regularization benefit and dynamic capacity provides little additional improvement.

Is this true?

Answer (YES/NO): NO